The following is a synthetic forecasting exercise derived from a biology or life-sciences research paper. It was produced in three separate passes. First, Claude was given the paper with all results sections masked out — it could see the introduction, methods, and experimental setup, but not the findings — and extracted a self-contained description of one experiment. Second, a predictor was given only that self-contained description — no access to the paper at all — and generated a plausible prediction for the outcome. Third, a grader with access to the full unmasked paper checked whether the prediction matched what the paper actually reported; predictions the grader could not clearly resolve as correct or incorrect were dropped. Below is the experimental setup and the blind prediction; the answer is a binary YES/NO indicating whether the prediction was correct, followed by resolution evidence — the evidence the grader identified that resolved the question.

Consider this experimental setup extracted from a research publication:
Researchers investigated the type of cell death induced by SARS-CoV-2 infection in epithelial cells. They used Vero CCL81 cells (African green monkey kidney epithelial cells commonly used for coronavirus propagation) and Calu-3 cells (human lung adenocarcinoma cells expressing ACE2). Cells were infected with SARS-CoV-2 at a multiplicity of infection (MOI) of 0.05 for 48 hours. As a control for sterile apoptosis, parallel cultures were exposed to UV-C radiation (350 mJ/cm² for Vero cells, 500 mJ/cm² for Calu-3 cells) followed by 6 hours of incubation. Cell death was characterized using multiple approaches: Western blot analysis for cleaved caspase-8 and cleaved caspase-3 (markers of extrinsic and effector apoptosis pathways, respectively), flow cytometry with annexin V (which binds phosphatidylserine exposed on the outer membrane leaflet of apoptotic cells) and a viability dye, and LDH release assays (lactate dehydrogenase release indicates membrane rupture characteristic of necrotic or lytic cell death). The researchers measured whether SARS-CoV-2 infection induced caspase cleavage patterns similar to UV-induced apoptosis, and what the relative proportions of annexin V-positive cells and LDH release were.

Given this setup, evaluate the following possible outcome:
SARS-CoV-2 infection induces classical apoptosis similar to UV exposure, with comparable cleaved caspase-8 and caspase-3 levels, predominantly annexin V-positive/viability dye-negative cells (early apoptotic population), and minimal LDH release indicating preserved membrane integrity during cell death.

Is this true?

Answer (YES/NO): YES